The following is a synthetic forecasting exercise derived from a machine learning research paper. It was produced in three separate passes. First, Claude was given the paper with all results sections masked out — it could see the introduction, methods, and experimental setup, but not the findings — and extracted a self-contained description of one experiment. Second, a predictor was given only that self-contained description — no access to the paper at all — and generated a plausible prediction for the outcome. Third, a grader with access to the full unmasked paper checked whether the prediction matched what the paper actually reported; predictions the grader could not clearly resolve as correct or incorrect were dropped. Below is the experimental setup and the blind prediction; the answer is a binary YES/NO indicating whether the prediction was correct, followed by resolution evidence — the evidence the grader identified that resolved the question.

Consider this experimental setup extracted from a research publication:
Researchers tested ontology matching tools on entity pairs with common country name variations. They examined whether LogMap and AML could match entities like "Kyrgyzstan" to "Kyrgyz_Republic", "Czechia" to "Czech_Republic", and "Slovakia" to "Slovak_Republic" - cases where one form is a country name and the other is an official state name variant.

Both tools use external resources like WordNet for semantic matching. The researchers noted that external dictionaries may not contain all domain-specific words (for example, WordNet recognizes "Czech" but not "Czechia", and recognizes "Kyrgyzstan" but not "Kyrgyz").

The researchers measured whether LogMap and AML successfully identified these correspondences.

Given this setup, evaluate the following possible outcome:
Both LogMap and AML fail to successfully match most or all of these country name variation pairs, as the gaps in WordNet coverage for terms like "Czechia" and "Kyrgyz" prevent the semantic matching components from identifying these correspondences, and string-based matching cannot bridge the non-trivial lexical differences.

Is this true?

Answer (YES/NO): YES